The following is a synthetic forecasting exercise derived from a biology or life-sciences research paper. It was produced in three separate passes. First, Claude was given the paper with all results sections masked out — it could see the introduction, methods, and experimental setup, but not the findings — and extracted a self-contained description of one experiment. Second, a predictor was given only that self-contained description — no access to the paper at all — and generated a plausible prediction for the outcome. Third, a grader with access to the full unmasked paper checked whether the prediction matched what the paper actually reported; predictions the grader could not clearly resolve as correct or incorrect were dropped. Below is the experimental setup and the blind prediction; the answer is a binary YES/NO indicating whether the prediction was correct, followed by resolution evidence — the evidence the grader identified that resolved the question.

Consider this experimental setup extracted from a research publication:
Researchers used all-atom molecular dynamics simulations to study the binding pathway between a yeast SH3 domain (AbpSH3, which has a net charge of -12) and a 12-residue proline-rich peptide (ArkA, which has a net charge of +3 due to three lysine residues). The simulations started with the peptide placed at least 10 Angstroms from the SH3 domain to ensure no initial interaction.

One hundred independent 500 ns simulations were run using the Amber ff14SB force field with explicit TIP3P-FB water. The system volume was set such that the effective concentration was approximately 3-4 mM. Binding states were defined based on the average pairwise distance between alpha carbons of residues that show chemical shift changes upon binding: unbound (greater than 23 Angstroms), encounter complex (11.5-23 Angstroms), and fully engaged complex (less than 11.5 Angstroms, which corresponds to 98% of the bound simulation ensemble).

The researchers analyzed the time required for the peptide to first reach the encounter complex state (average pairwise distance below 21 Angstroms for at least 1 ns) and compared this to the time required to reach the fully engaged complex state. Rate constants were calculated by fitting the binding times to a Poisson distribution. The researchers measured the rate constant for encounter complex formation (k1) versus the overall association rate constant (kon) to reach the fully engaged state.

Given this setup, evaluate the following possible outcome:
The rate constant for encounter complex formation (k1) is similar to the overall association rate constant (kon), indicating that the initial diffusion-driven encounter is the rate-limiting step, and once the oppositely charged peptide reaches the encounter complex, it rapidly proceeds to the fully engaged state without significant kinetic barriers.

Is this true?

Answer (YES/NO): NO